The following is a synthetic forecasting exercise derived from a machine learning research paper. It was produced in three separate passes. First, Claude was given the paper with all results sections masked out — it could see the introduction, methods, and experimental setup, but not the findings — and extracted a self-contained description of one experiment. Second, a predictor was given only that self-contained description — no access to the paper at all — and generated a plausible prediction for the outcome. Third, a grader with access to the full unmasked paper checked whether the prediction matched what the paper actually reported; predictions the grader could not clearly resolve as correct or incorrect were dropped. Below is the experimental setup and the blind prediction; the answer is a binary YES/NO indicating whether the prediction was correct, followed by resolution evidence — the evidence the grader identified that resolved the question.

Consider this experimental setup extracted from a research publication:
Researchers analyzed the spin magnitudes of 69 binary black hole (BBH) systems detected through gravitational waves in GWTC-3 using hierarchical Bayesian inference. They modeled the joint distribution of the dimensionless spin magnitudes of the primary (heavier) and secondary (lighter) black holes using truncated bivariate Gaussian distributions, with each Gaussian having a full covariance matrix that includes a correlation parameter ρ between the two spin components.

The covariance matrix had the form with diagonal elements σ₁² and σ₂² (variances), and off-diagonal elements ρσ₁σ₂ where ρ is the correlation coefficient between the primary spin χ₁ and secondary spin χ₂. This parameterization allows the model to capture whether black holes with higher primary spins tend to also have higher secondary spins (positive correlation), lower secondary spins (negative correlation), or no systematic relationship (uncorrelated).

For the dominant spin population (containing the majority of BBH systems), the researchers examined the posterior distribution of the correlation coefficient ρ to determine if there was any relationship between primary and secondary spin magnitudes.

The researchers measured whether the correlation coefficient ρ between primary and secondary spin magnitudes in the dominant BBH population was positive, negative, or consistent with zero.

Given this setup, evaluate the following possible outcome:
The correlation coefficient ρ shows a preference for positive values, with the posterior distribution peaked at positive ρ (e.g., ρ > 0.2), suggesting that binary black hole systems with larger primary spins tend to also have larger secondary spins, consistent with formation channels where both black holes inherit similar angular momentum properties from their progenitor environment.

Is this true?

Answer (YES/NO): NO